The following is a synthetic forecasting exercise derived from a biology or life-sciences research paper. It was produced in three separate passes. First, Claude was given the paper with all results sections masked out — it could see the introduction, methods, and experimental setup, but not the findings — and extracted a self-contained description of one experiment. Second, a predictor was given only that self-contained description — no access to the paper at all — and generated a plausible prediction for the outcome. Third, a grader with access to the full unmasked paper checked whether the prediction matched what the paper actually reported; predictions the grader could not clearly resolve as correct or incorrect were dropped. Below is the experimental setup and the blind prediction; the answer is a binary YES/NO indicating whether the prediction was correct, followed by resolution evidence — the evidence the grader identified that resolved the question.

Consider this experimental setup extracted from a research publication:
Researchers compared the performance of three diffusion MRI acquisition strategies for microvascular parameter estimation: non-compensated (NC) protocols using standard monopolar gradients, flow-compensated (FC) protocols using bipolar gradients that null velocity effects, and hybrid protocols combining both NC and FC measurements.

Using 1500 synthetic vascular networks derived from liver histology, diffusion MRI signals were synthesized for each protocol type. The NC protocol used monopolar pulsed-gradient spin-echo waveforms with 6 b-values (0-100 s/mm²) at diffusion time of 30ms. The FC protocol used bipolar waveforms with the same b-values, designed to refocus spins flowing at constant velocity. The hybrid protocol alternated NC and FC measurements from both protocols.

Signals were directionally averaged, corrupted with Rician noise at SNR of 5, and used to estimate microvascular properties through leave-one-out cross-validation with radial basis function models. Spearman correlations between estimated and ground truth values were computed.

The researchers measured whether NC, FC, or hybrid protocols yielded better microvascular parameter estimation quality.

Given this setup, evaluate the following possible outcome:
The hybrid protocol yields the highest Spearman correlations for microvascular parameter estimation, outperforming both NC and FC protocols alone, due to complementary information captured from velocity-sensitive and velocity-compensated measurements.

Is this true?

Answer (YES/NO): YES